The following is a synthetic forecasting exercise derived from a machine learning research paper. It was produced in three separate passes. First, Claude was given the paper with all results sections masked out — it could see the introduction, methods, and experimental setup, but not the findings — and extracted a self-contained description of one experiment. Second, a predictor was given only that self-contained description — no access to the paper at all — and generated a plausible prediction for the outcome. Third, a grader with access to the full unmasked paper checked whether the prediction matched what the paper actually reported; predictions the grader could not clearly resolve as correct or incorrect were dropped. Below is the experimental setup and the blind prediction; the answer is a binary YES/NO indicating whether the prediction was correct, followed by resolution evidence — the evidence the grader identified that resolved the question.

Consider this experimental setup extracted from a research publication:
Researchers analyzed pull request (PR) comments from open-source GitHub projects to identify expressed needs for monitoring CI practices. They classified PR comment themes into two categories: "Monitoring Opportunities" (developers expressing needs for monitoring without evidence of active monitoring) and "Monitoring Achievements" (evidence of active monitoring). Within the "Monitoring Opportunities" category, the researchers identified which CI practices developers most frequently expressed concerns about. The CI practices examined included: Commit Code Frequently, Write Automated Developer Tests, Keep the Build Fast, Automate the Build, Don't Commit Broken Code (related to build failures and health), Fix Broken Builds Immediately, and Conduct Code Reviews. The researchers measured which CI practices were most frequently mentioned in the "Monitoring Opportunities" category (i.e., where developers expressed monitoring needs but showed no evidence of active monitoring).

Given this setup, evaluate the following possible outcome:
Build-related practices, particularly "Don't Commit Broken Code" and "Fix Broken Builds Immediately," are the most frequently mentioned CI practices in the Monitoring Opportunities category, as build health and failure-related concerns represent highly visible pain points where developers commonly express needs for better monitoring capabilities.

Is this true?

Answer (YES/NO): YES